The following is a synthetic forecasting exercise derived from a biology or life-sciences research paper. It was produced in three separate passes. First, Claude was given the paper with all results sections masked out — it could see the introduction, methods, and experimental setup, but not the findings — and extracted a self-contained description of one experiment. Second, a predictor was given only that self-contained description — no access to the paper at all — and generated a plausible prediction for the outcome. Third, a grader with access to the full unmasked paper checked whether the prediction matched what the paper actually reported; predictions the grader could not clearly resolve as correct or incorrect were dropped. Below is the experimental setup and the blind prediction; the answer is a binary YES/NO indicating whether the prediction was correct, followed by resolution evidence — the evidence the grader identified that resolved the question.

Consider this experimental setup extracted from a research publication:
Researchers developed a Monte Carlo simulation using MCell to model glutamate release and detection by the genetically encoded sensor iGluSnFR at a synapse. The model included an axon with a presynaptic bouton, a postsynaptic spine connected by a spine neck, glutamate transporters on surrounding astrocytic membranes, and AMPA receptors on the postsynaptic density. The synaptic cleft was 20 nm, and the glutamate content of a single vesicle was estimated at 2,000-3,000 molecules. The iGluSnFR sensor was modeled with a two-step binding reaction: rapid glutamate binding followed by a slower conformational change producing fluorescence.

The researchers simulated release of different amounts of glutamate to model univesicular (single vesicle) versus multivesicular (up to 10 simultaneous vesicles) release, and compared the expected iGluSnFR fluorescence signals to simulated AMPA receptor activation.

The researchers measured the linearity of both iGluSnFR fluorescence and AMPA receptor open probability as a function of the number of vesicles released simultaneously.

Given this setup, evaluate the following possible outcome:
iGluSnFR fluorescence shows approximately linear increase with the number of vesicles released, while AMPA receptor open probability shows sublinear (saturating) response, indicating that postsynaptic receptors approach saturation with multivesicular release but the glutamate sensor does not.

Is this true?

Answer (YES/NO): NO